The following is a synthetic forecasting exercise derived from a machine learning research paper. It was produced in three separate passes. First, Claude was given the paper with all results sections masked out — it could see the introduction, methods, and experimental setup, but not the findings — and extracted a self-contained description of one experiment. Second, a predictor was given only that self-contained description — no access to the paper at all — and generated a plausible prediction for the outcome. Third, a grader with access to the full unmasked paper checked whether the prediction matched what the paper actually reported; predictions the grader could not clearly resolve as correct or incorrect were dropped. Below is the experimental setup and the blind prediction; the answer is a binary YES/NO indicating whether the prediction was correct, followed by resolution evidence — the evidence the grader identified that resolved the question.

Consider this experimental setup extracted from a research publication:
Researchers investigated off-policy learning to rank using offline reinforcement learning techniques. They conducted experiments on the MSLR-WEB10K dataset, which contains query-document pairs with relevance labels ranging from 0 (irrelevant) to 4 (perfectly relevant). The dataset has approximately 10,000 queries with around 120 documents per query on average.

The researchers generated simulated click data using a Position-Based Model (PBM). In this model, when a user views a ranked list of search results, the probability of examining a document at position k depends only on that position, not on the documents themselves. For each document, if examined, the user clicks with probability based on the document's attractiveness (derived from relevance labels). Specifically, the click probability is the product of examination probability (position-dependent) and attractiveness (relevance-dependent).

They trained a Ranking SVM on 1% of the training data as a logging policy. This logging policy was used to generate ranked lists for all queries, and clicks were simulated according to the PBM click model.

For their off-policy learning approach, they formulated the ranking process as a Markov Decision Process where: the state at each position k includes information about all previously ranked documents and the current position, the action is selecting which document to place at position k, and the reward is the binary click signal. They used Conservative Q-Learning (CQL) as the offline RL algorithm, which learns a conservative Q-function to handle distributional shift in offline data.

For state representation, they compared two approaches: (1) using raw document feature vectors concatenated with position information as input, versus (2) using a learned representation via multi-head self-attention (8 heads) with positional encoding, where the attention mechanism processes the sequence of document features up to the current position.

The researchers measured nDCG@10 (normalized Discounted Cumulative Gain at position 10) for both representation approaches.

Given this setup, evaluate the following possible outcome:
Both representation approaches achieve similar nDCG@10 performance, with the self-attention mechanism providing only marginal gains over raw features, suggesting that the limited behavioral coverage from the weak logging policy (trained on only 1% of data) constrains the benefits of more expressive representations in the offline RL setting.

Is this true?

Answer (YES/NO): NO